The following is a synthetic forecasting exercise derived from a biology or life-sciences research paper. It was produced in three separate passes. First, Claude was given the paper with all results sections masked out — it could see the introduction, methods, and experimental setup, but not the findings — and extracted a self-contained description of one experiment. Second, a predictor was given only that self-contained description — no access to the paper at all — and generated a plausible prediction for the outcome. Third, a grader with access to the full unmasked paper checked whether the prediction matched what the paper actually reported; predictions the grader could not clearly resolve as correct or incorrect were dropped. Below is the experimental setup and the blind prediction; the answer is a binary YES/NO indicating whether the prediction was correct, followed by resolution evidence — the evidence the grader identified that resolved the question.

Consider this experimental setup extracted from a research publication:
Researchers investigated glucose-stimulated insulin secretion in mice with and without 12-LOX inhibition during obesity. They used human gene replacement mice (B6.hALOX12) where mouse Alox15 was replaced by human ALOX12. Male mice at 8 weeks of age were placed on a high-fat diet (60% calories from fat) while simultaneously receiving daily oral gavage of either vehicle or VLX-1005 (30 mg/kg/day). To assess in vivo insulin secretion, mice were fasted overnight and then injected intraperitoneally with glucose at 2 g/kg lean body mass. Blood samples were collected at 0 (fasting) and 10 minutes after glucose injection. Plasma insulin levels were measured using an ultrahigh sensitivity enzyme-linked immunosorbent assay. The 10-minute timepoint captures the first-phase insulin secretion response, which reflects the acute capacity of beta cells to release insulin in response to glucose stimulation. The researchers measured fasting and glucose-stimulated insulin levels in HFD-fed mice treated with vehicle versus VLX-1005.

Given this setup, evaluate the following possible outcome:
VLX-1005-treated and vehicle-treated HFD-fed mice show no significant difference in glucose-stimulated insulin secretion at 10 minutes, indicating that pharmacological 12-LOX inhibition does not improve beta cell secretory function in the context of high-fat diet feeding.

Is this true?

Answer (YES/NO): YES